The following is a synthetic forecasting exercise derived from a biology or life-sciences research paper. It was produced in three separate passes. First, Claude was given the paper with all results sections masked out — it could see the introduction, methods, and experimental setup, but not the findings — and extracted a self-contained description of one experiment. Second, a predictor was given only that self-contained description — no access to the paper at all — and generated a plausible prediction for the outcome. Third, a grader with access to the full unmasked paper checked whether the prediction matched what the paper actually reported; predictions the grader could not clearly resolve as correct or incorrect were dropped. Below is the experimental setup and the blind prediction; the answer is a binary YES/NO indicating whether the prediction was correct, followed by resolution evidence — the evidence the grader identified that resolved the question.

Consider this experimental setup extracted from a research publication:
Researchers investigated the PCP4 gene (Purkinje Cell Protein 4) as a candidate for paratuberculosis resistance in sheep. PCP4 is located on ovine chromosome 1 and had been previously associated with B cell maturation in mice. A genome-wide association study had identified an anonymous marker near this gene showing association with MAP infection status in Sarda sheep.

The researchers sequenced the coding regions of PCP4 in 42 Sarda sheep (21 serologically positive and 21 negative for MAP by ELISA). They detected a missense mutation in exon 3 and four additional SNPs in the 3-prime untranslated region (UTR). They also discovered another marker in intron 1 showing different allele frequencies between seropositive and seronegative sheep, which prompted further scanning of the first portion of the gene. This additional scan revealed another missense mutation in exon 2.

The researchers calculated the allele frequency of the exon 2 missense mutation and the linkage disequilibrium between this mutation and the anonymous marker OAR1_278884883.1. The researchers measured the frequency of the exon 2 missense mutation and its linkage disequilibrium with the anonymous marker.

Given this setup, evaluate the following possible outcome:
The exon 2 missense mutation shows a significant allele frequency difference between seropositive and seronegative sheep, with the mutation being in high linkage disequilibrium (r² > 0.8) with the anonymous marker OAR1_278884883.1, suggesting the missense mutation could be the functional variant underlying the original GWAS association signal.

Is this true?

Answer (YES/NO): NO